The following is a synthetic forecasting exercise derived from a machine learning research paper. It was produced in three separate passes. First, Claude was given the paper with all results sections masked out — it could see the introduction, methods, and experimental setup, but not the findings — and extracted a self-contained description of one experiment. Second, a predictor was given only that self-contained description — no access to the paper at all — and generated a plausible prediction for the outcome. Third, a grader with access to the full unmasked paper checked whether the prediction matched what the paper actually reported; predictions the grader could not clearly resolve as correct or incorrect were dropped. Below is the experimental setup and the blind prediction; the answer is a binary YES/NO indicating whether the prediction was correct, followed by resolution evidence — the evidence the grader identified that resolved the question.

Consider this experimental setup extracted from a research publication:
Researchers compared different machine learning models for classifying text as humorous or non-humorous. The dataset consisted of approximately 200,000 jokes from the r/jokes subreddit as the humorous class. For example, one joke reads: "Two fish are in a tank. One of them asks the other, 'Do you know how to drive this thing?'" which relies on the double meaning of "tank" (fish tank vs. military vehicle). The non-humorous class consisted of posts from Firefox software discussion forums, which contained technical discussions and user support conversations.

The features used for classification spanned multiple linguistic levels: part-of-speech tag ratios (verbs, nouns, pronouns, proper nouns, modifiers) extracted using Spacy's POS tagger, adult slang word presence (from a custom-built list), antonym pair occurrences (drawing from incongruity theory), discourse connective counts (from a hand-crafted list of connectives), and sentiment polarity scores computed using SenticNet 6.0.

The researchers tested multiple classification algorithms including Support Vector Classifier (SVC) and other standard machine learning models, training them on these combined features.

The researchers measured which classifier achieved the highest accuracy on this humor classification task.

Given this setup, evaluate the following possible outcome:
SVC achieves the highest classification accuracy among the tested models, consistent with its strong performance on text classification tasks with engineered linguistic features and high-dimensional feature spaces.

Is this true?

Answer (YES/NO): NO